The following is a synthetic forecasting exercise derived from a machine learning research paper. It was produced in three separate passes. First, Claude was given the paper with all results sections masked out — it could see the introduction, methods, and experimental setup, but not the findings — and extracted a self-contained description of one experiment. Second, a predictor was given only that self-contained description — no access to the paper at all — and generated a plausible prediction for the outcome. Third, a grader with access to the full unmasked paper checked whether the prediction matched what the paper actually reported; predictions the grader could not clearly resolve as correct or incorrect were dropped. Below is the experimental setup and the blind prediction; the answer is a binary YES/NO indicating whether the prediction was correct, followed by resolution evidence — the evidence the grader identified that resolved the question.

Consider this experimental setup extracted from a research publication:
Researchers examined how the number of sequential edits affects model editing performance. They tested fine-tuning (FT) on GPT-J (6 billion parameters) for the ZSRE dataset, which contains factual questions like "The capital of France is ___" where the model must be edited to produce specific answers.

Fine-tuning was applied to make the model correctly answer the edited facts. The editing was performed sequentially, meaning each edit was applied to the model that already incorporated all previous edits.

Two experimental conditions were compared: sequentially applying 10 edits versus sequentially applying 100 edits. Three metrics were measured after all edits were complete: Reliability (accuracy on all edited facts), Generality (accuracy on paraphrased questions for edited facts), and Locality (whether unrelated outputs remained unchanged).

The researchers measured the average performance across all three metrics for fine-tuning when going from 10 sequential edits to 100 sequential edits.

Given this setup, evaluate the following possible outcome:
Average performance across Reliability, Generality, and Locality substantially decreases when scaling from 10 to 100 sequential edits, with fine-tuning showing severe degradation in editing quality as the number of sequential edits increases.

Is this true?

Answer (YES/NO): YES